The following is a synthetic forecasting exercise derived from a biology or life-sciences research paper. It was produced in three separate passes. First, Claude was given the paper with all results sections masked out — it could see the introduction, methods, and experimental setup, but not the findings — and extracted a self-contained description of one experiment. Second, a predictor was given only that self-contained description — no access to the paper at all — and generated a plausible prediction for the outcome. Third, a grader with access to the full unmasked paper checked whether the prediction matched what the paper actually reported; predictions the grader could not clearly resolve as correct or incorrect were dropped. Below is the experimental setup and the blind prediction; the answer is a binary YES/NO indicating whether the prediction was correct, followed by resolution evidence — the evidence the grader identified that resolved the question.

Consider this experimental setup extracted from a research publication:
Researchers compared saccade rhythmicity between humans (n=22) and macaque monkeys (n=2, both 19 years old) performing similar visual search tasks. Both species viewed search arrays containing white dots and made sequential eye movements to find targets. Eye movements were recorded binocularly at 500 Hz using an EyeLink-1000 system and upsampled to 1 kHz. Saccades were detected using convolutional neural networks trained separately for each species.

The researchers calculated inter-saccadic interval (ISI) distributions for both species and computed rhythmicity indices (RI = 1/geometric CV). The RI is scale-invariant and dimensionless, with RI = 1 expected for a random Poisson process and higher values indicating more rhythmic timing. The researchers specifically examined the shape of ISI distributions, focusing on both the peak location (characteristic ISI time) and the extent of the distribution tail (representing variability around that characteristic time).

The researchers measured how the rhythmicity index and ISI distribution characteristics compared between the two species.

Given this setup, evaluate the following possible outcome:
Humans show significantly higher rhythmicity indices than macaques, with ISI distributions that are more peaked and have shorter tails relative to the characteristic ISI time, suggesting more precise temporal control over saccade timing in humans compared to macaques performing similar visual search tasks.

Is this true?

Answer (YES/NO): NO